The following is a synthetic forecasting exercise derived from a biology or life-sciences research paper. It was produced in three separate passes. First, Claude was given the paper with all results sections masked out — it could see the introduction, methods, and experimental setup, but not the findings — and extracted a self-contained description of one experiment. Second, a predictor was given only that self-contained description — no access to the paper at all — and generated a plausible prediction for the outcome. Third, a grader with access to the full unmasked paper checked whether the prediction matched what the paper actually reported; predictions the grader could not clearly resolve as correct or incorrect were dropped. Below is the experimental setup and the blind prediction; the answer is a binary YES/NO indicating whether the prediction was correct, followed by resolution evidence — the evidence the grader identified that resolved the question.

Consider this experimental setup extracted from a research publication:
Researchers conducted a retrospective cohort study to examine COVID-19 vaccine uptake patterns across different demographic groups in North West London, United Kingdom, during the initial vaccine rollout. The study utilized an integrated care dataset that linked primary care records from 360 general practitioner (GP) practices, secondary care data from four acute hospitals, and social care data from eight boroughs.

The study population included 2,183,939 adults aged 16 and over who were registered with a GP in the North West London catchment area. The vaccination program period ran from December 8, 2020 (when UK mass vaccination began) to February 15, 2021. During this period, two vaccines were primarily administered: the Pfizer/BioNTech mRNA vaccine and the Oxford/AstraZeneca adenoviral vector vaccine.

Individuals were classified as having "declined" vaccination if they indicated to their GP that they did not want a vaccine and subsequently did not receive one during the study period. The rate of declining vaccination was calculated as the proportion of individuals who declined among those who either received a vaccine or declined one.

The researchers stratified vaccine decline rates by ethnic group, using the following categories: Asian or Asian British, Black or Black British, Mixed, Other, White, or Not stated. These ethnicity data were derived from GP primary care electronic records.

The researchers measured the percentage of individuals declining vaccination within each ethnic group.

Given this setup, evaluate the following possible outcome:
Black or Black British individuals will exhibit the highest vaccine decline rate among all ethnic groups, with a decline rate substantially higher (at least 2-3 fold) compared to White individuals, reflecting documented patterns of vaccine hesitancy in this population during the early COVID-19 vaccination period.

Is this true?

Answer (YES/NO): YES